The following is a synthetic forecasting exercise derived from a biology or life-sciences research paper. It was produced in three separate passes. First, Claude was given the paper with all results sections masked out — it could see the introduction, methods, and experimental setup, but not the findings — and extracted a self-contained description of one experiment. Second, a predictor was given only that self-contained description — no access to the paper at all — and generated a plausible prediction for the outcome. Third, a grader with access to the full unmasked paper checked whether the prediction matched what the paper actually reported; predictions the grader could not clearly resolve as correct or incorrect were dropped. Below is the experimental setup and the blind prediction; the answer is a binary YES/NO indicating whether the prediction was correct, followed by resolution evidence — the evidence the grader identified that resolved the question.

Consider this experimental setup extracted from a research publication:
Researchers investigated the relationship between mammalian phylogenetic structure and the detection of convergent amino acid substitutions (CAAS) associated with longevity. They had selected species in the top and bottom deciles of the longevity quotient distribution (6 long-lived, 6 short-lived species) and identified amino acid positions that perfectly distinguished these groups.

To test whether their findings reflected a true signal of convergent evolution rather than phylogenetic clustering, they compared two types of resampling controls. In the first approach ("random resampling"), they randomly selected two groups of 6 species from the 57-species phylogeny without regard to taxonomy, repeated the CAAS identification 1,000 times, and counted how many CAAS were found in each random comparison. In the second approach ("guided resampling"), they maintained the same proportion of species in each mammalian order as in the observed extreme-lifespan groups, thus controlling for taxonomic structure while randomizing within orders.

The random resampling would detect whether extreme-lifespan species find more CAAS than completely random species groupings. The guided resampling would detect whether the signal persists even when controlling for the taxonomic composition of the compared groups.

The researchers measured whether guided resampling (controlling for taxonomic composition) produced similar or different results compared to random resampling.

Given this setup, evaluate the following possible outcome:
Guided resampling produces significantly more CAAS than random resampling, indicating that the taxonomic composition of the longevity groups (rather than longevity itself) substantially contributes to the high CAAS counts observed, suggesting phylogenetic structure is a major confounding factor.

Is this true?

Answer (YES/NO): NO